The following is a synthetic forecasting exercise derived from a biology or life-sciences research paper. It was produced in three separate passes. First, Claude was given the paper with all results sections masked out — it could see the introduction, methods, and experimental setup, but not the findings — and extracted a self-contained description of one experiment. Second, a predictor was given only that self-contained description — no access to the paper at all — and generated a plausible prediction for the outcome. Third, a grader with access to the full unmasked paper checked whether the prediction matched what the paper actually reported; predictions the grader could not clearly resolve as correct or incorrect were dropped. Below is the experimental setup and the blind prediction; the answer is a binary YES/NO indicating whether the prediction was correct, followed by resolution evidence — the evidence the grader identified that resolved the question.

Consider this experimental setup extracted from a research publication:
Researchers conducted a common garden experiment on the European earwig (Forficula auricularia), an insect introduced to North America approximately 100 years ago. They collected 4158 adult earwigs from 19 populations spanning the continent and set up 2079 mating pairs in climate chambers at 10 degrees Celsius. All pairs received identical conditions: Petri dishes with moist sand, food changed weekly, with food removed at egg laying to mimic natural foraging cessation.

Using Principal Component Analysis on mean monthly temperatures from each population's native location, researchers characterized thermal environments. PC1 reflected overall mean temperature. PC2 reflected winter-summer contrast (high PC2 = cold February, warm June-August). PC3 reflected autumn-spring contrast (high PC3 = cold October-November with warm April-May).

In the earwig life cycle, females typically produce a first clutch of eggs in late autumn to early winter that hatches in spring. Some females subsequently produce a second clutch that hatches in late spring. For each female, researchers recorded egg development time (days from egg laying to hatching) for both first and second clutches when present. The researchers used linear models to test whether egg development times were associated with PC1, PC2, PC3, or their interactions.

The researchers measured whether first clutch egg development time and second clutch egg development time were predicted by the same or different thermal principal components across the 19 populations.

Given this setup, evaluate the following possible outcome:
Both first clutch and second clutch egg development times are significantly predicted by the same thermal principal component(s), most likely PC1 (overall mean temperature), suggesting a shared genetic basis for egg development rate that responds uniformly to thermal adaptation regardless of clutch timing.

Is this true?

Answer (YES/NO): NO